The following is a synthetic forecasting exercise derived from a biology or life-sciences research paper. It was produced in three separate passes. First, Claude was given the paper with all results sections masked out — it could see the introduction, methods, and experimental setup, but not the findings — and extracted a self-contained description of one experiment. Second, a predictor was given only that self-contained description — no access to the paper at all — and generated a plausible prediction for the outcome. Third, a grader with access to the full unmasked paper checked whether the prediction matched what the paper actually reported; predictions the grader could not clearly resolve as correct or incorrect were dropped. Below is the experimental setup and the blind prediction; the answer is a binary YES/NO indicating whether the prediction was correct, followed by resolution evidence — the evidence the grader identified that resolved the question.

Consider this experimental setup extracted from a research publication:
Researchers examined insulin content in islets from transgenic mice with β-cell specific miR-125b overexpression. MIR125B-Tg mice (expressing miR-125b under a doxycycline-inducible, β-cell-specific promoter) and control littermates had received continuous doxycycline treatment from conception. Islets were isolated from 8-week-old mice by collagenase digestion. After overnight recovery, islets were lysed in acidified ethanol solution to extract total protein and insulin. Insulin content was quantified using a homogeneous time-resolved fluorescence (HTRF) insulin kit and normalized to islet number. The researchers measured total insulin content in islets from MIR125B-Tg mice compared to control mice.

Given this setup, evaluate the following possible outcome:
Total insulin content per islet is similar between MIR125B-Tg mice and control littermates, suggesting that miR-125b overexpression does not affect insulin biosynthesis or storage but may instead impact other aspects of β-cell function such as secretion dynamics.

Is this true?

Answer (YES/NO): NO